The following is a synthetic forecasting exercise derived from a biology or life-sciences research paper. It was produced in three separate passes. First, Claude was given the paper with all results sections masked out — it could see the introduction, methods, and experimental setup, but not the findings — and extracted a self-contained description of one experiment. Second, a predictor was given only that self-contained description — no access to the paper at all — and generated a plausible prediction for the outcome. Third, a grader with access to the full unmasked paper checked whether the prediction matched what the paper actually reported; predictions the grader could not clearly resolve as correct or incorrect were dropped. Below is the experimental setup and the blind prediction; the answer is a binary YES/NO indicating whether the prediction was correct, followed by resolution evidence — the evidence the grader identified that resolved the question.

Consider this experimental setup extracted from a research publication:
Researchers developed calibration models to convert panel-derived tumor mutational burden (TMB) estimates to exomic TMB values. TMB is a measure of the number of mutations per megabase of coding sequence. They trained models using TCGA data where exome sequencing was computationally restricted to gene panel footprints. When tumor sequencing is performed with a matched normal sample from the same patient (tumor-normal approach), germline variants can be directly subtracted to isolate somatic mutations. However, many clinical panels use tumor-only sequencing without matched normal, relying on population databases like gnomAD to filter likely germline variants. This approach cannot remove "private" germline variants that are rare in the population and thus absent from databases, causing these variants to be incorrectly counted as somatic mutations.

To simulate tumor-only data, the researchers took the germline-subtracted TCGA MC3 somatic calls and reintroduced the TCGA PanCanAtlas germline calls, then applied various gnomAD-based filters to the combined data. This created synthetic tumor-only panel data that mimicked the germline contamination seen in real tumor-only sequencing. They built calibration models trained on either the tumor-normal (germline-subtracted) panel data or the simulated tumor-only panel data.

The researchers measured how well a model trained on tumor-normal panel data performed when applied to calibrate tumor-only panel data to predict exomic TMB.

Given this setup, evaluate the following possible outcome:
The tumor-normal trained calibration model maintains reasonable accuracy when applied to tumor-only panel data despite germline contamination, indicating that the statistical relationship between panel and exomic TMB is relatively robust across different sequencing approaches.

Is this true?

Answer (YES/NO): NO